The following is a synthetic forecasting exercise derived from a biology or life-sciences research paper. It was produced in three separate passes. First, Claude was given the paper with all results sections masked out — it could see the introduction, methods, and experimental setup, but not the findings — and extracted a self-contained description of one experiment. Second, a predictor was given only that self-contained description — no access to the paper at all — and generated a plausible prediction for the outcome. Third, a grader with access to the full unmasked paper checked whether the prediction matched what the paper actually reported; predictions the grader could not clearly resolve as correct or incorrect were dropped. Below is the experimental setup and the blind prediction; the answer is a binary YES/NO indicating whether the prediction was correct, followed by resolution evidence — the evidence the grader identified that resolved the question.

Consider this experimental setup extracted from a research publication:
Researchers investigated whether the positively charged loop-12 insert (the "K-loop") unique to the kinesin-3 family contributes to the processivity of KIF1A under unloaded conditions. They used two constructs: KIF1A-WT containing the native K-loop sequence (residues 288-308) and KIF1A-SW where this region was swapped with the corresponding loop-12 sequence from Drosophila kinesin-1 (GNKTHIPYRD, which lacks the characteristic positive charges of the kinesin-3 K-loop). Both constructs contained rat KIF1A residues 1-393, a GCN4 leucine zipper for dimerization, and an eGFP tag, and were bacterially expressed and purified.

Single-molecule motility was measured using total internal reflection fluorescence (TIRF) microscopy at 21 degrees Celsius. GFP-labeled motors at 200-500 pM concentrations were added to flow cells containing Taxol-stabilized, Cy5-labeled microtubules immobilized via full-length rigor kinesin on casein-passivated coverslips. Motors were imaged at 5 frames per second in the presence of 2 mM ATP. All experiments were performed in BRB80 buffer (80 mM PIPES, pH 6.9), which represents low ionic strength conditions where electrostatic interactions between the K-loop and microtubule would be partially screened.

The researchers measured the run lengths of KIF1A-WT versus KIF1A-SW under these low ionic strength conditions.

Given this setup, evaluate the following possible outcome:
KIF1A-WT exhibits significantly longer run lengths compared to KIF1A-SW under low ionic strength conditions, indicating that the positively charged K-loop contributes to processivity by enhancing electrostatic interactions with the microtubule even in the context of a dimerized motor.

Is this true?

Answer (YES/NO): YES